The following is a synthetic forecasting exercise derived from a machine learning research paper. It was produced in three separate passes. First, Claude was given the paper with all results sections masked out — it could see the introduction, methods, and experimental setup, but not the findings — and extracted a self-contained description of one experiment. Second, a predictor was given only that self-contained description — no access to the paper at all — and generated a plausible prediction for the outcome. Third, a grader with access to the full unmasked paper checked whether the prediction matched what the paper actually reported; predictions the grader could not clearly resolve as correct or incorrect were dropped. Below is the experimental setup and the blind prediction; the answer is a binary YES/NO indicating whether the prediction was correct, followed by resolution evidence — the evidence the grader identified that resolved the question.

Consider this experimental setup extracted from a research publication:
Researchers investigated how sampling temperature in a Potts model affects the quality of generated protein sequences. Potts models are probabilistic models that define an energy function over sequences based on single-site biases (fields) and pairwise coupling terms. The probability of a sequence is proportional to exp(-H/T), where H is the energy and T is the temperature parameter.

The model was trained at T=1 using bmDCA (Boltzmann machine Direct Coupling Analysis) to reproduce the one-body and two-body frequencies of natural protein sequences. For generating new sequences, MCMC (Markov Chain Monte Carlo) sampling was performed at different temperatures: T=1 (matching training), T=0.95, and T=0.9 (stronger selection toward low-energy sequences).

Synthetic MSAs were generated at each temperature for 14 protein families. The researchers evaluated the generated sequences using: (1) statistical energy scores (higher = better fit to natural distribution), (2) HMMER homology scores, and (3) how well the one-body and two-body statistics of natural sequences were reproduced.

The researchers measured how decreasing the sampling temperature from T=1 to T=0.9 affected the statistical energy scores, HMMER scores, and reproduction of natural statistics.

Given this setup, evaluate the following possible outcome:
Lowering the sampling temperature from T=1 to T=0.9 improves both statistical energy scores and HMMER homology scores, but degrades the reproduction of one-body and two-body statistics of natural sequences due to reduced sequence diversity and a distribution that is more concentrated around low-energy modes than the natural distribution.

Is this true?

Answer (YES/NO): YES